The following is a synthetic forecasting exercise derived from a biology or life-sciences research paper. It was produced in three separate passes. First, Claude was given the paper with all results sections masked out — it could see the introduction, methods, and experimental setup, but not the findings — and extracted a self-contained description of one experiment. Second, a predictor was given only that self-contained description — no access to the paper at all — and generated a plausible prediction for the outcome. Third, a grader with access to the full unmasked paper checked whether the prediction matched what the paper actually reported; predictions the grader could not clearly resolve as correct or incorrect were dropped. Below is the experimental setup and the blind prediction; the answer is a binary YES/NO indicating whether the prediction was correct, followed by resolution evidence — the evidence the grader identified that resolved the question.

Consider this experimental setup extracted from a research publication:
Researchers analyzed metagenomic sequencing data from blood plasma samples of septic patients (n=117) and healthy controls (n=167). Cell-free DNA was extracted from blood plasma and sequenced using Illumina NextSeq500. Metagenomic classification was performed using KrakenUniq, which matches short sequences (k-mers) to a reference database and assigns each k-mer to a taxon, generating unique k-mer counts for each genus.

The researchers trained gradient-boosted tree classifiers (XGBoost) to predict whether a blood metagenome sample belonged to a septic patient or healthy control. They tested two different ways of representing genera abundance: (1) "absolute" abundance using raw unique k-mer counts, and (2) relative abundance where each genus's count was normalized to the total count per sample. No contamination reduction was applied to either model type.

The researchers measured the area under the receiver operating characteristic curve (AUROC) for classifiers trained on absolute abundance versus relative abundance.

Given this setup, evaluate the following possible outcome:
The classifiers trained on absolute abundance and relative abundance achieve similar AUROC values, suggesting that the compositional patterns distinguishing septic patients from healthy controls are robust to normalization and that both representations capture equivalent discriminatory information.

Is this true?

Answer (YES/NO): NO